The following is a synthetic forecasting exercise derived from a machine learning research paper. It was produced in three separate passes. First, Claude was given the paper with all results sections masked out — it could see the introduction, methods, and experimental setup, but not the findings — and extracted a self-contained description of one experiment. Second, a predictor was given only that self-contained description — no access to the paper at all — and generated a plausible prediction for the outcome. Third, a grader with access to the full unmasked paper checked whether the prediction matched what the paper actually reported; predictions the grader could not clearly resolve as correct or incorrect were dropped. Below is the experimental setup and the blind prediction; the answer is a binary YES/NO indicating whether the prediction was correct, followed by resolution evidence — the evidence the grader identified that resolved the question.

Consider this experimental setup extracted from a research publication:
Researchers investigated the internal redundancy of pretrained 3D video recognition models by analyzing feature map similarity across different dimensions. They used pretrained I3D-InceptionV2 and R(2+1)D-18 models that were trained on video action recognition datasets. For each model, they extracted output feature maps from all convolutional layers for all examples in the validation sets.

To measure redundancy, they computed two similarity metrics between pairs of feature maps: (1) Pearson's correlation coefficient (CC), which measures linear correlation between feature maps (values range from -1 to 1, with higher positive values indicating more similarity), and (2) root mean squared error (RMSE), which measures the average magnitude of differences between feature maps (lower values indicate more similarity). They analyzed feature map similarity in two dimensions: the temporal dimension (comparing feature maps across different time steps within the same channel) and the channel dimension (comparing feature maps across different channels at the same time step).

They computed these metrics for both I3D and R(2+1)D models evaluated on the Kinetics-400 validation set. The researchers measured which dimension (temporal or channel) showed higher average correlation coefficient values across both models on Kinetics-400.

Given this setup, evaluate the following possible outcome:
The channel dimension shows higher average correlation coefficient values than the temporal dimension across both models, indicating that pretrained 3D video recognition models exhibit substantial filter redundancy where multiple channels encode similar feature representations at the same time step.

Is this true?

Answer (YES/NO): NO